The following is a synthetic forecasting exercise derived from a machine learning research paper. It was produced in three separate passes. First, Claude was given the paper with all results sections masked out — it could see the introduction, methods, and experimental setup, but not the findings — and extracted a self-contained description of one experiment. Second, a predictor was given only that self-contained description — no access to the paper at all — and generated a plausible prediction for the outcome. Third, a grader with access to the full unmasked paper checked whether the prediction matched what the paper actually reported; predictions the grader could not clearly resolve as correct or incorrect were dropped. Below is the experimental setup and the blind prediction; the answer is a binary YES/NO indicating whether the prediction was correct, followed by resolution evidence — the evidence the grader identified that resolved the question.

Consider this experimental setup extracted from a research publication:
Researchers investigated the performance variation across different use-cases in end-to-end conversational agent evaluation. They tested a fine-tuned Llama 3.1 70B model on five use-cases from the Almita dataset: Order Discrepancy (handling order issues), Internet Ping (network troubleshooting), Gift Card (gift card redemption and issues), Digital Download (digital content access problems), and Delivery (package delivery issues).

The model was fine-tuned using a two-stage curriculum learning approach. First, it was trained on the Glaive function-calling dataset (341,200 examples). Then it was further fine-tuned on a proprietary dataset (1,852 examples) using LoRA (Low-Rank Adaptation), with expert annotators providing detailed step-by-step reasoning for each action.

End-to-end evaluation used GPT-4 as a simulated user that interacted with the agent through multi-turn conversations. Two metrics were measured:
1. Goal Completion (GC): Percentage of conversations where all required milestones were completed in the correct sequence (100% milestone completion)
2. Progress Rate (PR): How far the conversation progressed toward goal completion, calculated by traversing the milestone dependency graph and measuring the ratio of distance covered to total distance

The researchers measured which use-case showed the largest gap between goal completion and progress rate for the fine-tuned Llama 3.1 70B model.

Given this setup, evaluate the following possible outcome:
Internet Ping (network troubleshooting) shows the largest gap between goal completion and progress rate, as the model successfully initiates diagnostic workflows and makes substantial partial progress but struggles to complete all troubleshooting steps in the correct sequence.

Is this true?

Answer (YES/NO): NO